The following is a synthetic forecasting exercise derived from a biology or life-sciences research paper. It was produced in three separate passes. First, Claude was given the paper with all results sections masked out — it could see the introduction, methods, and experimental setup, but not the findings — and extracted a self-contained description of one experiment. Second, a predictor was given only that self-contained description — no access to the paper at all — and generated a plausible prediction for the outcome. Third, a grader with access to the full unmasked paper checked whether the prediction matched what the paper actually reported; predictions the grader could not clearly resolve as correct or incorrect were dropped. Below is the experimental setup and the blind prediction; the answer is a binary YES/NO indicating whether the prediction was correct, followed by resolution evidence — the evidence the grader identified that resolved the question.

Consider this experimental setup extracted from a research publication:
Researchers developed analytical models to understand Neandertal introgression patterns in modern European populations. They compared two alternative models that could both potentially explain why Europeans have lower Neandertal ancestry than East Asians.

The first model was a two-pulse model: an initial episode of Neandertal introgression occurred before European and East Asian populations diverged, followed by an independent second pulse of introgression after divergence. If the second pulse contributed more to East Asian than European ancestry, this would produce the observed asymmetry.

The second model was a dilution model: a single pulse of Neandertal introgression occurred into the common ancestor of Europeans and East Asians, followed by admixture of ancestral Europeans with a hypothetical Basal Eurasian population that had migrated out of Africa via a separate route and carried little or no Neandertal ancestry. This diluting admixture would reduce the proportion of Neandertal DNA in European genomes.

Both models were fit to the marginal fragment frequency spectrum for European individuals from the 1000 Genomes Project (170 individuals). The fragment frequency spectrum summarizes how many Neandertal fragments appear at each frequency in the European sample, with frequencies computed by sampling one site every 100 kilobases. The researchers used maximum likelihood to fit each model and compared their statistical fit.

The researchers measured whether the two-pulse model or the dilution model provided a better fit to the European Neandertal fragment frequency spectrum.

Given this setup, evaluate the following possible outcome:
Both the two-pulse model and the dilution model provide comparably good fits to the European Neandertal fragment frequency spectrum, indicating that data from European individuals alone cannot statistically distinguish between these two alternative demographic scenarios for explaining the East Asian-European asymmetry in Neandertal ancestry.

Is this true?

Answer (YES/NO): NO